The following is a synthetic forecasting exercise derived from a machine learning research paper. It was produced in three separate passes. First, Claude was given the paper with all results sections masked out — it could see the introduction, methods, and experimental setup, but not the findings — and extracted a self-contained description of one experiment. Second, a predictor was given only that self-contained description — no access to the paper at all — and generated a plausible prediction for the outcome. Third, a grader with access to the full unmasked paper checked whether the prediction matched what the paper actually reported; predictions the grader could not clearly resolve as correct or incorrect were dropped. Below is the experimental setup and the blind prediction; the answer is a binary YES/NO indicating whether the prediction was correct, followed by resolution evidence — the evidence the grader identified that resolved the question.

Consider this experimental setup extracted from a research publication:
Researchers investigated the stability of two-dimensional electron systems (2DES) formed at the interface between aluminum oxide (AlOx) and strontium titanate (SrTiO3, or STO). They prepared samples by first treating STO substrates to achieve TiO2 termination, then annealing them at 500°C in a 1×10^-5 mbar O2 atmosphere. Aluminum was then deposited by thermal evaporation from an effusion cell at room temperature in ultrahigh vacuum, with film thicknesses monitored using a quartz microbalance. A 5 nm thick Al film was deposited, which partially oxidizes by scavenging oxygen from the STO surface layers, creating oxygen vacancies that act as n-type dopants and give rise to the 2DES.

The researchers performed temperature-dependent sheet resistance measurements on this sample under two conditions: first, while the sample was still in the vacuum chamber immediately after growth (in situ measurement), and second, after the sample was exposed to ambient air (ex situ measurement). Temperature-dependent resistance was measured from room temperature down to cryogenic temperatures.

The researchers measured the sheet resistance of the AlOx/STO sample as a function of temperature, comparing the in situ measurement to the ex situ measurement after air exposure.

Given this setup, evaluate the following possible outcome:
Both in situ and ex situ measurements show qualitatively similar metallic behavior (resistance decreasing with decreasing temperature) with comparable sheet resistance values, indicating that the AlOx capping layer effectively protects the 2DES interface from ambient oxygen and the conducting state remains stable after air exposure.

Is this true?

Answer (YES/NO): NO